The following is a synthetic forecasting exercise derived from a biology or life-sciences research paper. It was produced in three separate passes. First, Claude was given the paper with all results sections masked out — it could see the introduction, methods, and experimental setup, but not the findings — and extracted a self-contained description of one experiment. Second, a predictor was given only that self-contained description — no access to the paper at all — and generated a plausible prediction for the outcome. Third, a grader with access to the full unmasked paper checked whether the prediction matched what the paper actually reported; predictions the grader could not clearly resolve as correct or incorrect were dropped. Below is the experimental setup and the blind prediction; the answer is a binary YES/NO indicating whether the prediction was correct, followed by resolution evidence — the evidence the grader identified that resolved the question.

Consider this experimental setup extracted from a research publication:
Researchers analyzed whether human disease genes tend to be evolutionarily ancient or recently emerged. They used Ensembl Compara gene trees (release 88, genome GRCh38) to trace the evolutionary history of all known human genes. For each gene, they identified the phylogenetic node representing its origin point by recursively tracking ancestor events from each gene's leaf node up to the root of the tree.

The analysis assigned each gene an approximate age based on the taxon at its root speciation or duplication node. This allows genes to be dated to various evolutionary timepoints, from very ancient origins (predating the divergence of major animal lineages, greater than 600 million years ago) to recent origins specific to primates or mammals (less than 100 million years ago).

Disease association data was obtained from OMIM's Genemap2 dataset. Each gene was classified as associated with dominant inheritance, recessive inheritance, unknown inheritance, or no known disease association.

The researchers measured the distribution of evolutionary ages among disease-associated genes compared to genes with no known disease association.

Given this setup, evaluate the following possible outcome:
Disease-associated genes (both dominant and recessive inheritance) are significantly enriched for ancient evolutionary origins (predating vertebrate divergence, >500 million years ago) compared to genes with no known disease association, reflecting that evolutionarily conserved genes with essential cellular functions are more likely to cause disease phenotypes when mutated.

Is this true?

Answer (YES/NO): NO